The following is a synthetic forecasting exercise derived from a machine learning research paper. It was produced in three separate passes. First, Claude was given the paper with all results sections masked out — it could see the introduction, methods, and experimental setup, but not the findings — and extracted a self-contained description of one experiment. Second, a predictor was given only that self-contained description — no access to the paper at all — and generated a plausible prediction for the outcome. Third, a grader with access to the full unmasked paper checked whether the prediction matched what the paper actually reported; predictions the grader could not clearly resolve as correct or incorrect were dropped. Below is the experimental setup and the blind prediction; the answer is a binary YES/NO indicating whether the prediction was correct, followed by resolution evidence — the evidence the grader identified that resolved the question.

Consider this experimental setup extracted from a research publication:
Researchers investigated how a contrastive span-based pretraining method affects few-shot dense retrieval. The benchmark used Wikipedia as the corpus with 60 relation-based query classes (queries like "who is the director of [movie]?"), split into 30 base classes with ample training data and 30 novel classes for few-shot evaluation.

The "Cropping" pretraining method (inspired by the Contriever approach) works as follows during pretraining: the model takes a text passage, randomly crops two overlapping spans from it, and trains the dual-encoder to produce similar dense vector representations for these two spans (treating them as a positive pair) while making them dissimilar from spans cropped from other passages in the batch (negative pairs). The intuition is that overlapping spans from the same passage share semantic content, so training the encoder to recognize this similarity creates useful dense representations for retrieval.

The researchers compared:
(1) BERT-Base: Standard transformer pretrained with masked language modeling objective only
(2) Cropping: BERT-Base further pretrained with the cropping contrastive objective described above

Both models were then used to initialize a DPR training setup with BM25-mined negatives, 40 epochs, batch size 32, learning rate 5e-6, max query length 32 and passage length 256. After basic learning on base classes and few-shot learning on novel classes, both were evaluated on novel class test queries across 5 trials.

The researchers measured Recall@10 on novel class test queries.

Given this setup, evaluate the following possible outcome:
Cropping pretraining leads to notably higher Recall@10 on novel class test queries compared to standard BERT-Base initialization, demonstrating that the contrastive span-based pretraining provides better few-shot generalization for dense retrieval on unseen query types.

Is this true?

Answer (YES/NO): YES